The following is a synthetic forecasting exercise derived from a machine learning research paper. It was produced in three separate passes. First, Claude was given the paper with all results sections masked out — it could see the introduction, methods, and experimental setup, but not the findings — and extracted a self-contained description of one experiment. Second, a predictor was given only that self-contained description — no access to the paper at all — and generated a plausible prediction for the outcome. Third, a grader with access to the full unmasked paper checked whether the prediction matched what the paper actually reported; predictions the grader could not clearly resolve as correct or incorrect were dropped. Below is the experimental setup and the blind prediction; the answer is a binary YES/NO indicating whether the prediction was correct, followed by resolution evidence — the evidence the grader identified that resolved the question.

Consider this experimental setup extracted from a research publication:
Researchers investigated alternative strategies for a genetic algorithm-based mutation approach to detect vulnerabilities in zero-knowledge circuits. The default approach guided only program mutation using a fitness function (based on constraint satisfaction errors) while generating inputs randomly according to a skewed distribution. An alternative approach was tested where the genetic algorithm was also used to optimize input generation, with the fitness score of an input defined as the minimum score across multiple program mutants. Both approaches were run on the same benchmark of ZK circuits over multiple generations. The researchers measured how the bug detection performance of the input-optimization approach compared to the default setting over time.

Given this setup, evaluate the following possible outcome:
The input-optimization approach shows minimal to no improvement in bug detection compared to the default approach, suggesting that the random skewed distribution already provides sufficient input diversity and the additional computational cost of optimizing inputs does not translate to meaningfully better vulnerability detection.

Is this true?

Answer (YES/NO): NO